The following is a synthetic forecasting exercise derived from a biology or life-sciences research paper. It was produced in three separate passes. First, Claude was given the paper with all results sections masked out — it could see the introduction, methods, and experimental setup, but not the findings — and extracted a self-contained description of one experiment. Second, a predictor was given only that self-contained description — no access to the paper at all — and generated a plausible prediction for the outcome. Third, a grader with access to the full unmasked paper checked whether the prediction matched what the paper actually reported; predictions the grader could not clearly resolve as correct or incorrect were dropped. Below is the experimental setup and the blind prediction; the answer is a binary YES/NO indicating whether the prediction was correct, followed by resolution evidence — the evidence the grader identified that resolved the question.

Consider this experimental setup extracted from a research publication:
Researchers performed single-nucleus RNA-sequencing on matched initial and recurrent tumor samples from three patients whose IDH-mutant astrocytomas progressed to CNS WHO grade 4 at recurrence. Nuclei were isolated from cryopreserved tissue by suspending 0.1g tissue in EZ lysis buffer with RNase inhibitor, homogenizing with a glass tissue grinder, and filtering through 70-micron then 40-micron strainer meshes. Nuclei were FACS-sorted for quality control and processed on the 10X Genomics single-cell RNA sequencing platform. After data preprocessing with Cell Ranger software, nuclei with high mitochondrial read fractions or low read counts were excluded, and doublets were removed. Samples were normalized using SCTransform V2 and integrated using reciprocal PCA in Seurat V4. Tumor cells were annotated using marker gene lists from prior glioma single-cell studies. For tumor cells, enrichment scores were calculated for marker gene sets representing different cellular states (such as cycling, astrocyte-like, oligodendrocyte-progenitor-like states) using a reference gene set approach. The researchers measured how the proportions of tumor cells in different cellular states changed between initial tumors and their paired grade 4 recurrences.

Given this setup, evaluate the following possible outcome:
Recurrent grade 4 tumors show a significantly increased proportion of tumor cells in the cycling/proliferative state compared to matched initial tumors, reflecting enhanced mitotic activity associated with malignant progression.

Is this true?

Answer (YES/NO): YES